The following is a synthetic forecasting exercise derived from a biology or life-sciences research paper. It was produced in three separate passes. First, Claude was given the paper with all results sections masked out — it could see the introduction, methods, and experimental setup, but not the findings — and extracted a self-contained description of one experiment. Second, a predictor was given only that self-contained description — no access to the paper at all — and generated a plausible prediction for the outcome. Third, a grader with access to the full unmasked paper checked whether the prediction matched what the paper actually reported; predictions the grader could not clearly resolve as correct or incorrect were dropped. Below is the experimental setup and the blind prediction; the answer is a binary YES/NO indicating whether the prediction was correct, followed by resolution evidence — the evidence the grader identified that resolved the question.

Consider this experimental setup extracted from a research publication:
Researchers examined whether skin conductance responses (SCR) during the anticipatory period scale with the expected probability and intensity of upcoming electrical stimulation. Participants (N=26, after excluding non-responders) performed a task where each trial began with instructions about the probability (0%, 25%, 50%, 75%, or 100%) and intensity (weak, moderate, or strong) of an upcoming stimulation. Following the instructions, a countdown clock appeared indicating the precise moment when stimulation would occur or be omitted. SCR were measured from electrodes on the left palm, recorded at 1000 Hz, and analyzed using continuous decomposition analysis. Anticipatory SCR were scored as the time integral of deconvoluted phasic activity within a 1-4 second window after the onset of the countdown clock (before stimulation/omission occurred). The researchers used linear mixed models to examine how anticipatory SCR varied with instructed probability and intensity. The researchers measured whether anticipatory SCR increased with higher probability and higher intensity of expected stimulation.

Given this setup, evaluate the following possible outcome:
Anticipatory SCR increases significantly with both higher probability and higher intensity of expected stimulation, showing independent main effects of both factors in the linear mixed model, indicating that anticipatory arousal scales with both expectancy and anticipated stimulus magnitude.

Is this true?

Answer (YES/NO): YES